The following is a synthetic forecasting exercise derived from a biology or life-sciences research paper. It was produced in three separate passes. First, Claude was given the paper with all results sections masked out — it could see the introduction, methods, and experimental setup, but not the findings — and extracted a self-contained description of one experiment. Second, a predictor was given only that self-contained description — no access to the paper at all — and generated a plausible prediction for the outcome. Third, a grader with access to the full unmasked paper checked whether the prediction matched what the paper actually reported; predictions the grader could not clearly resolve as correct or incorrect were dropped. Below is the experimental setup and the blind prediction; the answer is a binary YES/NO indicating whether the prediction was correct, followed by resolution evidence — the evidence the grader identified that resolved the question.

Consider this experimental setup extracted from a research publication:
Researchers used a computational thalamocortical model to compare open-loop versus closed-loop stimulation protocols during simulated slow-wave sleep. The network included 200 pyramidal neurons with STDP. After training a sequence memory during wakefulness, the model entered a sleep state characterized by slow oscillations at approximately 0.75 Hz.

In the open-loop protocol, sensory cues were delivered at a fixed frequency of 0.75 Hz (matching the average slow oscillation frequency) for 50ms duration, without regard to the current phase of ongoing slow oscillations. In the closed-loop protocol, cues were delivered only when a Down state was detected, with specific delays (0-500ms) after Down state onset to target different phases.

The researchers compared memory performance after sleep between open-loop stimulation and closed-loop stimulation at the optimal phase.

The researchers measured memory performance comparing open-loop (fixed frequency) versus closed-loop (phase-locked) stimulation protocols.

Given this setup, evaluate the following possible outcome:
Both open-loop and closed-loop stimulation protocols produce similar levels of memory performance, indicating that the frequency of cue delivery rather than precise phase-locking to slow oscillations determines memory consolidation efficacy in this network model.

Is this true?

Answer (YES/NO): NO